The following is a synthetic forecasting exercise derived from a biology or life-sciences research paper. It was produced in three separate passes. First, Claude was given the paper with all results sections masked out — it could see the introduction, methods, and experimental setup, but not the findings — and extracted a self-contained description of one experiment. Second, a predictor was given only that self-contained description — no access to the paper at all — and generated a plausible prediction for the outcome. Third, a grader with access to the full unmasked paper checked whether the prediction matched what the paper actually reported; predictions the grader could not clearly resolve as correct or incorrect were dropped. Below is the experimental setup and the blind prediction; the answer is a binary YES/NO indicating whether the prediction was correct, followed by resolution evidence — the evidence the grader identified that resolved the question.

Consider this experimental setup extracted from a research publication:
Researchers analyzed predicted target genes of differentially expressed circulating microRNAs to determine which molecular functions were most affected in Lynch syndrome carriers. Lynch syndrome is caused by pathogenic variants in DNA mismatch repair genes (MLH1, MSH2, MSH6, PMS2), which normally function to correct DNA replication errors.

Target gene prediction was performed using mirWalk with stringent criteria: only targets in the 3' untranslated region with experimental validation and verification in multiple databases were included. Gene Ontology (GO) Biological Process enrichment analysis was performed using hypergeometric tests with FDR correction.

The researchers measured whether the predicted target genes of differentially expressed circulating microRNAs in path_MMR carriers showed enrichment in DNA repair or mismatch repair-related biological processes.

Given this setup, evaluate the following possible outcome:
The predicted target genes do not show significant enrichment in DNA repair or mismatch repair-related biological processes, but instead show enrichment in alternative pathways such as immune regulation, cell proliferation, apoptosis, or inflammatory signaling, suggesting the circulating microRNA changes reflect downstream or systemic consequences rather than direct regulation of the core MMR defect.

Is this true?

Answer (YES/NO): YES